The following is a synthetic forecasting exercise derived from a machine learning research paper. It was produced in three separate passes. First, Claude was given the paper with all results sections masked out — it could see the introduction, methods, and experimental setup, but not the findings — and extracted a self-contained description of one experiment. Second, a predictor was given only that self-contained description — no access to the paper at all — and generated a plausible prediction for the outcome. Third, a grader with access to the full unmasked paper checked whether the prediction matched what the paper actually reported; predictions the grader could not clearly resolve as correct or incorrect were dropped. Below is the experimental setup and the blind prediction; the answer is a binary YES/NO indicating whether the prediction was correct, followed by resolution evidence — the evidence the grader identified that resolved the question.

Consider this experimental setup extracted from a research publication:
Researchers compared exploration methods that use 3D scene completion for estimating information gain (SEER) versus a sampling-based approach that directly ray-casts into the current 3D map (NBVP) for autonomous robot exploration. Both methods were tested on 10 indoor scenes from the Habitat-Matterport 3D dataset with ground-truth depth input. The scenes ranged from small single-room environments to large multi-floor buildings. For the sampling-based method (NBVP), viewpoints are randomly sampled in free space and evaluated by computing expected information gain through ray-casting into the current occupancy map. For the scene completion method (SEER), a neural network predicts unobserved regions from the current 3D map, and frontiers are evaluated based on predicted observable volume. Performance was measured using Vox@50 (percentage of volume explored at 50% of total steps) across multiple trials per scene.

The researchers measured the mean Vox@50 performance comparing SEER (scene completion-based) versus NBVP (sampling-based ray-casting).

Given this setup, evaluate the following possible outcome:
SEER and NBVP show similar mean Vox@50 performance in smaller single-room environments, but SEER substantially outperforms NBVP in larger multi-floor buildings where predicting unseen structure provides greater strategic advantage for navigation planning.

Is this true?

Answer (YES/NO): NO